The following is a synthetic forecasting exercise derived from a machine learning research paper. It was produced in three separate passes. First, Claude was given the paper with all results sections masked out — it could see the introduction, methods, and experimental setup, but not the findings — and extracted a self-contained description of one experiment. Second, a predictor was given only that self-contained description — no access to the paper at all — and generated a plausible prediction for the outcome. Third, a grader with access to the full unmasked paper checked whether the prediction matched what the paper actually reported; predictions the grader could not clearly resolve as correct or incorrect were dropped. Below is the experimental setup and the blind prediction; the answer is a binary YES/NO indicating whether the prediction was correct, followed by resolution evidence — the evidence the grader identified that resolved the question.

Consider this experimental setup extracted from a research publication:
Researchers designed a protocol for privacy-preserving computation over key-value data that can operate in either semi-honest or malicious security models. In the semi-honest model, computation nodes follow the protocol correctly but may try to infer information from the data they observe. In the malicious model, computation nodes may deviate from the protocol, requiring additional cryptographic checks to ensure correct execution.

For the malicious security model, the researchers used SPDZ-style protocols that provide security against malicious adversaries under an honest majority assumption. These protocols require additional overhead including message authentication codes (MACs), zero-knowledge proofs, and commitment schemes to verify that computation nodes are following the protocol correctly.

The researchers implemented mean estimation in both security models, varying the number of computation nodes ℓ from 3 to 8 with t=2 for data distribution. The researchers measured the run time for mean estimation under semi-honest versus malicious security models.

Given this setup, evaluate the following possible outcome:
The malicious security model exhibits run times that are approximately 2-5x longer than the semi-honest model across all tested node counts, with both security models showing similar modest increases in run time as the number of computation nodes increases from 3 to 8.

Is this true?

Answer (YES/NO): NO